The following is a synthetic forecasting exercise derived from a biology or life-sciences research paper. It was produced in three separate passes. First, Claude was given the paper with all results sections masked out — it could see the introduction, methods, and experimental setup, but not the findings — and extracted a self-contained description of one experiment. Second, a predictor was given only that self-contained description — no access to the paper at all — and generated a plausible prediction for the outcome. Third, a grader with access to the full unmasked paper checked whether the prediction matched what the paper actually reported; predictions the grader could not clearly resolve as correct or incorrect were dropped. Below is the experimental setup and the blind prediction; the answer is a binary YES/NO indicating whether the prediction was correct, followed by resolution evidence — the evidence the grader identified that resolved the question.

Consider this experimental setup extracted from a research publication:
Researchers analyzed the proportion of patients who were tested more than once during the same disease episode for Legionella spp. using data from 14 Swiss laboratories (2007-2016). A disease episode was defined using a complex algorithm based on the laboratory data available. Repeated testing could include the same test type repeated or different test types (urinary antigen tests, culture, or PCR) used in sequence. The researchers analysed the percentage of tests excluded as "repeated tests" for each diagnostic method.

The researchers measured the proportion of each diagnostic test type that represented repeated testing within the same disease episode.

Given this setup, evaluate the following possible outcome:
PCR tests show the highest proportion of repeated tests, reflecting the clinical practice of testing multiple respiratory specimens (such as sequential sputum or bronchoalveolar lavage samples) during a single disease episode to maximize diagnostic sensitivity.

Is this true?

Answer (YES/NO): NO